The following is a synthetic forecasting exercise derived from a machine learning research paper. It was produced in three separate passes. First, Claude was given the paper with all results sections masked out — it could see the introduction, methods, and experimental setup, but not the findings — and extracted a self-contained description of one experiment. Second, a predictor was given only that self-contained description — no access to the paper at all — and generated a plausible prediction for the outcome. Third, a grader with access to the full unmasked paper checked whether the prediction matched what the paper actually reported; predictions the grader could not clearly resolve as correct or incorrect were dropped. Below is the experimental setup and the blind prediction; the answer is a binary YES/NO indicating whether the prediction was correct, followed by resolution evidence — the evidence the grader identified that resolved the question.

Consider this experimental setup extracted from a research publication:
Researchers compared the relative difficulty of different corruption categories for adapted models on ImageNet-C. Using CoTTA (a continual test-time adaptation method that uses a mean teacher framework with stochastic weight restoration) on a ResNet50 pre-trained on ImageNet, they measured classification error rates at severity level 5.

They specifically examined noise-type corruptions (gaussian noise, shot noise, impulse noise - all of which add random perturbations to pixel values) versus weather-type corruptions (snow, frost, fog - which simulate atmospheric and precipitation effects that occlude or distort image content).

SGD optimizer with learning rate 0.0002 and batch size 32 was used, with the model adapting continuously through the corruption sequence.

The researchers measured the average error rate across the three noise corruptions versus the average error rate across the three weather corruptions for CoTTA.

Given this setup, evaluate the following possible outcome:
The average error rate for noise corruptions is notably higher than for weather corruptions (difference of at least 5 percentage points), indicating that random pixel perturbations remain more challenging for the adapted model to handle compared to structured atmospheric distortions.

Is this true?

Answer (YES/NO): YES